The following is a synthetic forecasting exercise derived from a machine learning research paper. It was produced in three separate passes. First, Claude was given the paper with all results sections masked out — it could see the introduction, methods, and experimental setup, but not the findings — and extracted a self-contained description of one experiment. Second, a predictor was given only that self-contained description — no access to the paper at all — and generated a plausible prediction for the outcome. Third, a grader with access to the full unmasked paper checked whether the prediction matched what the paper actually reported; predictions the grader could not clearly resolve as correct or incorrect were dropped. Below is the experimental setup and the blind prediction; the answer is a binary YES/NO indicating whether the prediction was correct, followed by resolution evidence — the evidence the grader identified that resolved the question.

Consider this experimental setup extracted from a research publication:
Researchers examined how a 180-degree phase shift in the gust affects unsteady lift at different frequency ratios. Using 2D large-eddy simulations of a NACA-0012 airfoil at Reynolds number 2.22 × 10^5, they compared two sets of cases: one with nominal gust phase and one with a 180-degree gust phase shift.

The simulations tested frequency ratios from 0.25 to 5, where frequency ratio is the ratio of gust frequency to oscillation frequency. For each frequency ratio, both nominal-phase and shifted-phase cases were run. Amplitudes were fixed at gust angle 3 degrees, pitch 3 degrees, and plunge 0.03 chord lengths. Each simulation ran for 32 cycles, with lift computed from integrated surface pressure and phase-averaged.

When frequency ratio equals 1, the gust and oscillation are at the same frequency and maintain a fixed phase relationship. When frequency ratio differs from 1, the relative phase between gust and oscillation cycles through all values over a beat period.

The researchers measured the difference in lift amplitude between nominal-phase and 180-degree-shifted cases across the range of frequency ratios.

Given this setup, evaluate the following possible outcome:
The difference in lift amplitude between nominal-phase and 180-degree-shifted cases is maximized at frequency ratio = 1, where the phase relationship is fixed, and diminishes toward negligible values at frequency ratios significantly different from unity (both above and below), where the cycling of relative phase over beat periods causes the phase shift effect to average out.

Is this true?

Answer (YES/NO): YES